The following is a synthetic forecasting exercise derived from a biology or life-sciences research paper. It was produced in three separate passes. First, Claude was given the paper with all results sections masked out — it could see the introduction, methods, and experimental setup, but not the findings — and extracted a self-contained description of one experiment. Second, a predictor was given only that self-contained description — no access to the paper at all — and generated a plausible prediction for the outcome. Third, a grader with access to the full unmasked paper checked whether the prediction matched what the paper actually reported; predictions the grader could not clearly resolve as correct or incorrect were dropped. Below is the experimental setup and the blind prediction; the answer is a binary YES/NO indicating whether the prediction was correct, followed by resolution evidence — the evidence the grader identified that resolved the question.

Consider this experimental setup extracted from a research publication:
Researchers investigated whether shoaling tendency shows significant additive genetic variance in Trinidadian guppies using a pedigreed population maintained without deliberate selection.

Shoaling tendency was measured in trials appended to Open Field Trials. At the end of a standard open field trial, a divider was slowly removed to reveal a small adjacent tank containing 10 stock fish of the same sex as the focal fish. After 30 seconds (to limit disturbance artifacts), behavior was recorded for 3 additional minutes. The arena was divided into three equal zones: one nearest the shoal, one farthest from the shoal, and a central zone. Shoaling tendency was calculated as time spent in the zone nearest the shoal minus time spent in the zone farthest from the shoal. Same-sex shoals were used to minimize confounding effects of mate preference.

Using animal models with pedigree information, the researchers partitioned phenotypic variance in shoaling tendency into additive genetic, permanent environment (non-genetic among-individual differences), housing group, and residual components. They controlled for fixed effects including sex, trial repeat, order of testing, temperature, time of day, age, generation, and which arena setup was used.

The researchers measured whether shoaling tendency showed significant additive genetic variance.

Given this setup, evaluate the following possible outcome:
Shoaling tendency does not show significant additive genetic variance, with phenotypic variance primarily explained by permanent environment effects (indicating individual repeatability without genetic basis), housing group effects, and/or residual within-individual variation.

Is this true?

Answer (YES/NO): YES